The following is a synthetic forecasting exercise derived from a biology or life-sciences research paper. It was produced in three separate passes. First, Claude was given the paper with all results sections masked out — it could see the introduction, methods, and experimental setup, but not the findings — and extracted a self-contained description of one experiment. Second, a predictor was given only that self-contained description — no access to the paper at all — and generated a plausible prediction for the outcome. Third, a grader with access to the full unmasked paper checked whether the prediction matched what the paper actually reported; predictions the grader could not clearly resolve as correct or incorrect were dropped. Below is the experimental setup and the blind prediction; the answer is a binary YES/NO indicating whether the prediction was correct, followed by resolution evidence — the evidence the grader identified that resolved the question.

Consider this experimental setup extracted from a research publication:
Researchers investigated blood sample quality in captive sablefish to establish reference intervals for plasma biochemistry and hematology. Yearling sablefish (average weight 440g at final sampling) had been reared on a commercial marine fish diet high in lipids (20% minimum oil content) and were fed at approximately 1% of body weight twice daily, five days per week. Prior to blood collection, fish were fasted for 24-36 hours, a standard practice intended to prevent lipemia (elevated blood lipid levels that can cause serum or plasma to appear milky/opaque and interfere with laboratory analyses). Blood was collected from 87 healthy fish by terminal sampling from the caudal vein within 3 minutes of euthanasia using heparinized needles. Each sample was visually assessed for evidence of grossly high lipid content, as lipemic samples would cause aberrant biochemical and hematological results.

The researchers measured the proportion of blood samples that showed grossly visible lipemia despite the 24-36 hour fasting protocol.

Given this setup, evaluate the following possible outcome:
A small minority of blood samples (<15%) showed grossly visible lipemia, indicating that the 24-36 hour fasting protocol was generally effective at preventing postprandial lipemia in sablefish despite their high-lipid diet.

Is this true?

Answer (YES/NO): NO